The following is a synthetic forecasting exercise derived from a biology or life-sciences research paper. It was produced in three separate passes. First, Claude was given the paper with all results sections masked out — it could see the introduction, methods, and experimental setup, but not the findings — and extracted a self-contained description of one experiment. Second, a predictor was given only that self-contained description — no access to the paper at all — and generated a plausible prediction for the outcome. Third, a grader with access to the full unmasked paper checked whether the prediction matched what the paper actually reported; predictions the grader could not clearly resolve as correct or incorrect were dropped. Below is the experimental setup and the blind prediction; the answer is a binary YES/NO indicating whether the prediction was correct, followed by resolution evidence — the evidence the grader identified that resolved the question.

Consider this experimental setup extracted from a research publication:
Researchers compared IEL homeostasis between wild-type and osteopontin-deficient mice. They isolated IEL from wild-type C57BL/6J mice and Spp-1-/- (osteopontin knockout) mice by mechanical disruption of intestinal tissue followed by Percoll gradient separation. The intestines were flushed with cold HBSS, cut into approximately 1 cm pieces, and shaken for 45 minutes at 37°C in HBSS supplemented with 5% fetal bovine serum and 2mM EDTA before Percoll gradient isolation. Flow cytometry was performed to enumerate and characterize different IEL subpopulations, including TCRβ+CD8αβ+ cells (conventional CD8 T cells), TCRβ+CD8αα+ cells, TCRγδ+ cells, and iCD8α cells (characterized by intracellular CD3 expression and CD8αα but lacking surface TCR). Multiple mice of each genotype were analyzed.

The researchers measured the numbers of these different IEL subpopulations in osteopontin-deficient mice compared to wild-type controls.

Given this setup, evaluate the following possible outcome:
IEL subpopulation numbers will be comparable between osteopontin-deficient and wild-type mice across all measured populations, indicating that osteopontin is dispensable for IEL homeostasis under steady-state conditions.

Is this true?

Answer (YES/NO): NO